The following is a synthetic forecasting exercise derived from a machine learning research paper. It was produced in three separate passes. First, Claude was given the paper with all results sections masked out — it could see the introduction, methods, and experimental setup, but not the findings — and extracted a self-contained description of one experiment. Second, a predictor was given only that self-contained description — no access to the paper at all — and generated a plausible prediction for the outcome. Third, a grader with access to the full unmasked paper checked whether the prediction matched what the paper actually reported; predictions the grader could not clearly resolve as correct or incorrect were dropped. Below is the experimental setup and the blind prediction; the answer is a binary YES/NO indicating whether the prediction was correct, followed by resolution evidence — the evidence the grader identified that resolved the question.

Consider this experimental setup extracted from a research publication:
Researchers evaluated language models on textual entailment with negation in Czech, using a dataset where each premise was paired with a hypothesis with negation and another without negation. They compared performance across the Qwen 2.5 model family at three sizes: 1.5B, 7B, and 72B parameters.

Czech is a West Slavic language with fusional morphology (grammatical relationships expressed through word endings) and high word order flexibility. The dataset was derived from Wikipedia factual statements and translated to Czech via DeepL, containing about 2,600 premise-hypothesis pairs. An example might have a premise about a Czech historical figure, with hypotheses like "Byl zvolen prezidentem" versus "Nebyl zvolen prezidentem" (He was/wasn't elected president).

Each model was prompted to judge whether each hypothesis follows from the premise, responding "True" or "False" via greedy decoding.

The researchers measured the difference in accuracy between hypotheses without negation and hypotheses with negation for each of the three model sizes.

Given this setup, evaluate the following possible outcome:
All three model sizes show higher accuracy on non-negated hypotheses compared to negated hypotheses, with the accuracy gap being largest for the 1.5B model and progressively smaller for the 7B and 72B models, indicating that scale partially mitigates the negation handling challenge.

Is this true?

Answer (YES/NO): YES